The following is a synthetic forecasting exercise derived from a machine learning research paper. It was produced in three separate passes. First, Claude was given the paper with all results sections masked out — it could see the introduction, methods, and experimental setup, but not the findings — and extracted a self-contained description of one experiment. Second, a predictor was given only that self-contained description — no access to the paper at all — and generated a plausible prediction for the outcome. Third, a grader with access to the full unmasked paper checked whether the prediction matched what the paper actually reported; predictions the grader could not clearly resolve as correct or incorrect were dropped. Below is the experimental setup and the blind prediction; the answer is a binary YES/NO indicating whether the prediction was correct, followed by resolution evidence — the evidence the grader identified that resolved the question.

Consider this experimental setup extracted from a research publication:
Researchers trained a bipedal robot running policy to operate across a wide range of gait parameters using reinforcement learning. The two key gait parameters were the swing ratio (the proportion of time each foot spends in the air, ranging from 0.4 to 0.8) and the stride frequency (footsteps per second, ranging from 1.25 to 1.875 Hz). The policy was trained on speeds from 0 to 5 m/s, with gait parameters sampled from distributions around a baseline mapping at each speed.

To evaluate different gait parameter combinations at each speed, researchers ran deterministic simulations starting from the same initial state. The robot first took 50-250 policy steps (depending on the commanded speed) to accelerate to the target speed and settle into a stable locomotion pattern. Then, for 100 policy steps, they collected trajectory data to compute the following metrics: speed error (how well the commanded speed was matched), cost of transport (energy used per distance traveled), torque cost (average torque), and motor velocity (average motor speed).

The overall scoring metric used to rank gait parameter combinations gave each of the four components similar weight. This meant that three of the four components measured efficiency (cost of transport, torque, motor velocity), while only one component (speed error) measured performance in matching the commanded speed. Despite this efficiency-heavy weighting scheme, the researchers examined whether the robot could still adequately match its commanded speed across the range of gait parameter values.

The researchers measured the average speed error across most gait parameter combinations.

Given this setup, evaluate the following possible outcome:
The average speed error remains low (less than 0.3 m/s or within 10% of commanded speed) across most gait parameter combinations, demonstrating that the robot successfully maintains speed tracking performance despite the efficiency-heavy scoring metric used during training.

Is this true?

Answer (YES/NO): YES